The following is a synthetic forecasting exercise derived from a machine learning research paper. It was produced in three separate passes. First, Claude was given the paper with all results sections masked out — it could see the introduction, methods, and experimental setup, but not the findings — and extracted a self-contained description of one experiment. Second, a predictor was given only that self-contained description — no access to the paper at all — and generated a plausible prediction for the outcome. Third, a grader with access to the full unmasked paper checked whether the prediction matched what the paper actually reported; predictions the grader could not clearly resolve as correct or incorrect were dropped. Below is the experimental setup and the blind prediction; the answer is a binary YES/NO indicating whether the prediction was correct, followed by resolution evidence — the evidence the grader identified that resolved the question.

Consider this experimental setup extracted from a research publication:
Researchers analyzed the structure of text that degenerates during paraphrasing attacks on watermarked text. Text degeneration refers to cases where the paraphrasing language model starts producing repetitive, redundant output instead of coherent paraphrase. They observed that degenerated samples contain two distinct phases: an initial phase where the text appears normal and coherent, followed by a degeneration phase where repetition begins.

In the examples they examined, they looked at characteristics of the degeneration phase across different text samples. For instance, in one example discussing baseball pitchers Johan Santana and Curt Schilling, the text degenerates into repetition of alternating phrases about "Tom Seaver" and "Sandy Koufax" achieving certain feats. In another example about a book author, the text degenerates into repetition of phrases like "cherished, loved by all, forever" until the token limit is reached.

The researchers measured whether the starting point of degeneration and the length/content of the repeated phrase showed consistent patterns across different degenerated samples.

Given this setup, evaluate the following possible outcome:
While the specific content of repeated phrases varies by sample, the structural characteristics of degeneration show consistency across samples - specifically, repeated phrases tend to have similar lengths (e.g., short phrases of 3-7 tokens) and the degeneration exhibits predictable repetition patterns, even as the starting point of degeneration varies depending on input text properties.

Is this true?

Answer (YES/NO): NO